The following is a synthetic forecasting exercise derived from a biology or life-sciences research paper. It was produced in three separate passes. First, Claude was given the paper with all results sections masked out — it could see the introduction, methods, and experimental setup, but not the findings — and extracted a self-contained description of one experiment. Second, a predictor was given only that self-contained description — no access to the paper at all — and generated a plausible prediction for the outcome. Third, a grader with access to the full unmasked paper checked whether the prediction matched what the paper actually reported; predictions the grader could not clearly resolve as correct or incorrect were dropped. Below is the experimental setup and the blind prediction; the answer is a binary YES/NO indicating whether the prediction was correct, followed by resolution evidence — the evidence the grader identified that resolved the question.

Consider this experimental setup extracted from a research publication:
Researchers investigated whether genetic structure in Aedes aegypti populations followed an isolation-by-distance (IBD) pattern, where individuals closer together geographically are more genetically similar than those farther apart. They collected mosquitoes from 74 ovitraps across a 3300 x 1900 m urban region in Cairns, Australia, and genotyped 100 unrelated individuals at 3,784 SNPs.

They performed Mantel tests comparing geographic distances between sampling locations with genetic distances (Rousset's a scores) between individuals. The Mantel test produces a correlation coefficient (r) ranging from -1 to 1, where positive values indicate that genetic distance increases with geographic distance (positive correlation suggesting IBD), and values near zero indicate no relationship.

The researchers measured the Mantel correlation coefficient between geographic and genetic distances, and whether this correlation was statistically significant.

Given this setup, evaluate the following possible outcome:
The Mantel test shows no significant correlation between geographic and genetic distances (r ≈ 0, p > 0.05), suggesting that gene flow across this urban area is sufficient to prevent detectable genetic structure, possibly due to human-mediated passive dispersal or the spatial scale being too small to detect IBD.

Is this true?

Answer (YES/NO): NO